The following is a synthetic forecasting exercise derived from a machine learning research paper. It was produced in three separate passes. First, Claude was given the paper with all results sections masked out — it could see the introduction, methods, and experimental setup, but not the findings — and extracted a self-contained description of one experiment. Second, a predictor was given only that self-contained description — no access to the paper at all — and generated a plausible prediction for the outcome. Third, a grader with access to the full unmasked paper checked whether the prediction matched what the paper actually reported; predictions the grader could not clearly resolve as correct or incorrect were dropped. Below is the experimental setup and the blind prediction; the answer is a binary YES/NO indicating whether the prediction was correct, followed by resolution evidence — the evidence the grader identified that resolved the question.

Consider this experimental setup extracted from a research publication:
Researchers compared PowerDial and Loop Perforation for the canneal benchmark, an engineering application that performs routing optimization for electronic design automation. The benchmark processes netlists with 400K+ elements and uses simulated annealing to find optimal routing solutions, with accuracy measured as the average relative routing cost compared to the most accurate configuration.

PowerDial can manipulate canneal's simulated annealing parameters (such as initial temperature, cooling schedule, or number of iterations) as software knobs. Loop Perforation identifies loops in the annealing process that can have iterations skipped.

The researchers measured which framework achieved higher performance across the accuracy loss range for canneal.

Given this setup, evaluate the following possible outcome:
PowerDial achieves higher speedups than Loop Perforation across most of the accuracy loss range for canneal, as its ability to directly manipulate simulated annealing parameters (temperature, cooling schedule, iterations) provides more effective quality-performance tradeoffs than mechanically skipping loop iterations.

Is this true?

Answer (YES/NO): YES